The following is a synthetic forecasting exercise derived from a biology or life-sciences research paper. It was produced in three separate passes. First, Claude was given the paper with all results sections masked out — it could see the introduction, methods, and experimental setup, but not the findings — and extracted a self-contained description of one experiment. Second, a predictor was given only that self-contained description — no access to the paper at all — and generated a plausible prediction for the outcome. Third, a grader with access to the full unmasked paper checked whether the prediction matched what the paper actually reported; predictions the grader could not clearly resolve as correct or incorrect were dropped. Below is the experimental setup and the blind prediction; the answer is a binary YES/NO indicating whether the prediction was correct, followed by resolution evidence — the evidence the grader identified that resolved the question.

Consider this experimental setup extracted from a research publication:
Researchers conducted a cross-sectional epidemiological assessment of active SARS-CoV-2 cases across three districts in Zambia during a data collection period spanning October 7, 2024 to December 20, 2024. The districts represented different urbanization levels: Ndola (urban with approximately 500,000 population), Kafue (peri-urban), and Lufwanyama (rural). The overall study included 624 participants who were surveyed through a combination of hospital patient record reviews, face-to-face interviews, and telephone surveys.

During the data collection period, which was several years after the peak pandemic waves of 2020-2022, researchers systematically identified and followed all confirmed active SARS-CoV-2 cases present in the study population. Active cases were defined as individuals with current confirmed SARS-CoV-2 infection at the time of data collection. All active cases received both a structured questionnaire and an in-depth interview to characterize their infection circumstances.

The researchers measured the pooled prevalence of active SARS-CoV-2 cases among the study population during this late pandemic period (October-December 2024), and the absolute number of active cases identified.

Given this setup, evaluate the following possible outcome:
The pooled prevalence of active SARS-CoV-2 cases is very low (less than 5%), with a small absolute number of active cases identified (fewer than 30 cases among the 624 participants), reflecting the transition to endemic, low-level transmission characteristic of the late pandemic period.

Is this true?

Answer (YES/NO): YES